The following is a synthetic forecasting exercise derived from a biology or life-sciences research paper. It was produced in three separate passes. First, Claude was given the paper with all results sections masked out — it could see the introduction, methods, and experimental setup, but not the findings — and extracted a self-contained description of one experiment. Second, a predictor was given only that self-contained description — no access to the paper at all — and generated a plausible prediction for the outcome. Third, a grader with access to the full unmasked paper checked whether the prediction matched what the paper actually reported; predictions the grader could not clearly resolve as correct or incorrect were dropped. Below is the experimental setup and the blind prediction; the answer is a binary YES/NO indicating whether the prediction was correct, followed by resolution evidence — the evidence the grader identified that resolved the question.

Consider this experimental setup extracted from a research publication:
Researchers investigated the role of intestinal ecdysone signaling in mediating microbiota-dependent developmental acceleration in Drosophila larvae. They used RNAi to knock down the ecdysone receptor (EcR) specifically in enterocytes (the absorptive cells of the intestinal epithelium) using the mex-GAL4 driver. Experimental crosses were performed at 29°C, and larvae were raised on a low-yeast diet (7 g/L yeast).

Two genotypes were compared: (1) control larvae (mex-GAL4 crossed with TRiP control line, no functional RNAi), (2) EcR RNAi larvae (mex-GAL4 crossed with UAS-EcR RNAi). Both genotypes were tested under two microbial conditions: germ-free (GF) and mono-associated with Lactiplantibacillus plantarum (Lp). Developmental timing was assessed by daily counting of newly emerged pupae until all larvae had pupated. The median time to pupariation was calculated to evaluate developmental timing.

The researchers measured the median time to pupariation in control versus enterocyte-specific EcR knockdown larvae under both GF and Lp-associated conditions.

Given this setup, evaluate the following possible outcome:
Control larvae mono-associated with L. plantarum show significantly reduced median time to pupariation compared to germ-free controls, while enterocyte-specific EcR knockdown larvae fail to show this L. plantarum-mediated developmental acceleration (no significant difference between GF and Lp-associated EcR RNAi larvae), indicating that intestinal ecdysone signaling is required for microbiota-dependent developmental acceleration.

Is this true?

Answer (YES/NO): NO